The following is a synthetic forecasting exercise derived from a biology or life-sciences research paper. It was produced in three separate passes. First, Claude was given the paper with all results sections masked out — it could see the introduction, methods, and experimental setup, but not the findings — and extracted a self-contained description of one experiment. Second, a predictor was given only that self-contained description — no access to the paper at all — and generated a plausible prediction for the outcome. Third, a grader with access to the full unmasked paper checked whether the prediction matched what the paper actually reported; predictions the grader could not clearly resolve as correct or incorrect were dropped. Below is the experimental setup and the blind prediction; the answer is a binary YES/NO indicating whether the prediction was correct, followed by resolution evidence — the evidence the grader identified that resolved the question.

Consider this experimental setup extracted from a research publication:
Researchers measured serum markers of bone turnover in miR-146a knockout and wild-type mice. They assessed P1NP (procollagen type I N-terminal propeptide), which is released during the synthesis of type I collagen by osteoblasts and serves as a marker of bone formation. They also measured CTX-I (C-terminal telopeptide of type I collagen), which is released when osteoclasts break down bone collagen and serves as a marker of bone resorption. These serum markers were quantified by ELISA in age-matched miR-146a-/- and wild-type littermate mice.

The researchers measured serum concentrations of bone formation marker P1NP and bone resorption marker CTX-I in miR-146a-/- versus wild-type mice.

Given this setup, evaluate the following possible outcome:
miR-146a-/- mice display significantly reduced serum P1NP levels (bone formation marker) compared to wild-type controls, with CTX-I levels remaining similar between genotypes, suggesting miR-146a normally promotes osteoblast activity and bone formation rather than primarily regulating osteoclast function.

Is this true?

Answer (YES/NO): NO